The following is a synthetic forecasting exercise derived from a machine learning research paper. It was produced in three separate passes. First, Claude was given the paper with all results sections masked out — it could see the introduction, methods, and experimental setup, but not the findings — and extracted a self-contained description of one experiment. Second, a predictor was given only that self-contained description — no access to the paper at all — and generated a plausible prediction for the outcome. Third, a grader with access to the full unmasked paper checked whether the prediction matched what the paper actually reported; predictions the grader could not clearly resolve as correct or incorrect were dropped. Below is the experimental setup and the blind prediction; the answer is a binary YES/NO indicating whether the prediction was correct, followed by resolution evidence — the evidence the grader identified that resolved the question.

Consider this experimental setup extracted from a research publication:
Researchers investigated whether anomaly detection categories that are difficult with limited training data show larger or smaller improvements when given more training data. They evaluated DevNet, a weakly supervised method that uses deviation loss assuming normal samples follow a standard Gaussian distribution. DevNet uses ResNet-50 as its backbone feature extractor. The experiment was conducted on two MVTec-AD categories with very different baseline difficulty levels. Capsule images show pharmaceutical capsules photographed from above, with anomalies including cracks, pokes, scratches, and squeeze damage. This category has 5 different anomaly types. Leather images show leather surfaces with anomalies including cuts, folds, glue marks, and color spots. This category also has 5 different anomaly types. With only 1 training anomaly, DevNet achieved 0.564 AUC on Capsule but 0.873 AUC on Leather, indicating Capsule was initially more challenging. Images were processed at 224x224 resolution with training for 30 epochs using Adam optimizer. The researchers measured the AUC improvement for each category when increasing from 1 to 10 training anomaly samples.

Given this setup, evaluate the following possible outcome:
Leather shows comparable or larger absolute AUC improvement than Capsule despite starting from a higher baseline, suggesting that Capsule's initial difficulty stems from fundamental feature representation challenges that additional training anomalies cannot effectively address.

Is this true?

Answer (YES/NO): NO